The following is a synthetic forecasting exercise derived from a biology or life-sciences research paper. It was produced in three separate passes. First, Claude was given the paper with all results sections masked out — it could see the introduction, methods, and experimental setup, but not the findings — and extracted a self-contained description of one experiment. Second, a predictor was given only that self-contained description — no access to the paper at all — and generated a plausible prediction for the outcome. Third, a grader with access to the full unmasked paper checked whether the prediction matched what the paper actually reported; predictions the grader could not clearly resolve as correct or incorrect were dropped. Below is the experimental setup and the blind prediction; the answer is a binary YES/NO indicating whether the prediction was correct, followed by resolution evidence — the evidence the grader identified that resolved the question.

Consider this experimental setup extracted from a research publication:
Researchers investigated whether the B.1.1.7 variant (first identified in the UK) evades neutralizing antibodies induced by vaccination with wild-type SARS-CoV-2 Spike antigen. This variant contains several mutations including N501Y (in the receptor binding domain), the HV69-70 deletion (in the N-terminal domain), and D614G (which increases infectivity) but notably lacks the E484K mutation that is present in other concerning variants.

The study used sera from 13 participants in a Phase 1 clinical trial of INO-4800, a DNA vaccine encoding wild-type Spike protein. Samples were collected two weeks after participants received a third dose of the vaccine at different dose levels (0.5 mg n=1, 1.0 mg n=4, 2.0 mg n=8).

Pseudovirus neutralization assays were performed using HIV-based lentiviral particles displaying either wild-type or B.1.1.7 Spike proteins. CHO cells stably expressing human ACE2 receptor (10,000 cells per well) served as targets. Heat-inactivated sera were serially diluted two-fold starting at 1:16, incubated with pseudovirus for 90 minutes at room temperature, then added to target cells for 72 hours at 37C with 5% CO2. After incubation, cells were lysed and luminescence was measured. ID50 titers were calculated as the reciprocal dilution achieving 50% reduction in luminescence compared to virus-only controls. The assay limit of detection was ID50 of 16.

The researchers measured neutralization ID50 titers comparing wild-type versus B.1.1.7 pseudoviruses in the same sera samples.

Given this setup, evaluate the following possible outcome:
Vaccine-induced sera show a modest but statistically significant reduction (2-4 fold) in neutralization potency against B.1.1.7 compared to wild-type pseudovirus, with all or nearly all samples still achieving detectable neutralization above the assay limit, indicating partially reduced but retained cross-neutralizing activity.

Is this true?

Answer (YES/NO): YES